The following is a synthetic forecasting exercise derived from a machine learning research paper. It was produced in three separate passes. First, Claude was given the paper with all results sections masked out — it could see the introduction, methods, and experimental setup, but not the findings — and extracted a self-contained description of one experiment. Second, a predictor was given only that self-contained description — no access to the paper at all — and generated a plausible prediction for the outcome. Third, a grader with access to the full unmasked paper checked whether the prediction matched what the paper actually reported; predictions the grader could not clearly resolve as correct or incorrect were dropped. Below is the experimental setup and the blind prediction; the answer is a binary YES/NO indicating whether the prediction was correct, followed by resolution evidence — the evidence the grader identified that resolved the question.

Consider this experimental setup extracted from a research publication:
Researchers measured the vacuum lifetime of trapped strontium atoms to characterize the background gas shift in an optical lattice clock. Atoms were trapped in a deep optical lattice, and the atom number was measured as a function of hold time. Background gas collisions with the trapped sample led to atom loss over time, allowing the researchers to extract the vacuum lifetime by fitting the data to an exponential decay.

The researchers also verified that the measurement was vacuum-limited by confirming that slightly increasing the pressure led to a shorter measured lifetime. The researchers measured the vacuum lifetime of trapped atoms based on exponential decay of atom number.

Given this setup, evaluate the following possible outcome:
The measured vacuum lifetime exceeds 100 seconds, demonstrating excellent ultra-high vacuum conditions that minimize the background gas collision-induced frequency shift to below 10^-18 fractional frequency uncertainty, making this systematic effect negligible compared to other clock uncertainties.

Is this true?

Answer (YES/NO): NO